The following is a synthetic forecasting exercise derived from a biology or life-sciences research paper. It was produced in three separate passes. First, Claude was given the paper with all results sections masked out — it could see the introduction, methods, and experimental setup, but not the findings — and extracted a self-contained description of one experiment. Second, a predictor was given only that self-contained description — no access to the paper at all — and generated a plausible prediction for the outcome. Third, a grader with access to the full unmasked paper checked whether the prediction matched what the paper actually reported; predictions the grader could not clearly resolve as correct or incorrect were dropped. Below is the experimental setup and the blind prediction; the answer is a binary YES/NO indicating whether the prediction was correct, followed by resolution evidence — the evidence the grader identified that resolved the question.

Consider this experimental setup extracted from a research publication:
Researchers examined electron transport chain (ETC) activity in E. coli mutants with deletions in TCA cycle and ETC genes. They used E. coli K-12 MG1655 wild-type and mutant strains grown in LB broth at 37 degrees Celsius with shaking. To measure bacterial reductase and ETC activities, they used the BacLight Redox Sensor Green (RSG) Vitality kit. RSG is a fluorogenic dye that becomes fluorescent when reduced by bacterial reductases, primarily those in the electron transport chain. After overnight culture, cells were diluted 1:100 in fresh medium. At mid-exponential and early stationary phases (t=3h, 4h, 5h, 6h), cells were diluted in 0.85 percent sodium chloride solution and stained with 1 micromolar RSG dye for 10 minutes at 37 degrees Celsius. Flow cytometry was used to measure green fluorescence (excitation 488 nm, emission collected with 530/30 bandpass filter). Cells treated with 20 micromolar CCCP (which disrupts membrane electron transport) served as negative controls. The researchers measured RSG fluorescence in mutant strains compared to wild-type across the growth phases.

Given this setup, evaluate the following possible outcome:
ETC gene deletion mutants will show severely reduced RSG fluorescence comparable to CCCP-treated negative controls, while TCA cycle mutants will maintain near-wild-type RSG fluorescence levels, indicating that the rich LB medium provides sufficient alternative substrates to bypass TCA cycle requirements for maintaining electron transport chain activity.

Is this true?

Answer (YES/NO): NO